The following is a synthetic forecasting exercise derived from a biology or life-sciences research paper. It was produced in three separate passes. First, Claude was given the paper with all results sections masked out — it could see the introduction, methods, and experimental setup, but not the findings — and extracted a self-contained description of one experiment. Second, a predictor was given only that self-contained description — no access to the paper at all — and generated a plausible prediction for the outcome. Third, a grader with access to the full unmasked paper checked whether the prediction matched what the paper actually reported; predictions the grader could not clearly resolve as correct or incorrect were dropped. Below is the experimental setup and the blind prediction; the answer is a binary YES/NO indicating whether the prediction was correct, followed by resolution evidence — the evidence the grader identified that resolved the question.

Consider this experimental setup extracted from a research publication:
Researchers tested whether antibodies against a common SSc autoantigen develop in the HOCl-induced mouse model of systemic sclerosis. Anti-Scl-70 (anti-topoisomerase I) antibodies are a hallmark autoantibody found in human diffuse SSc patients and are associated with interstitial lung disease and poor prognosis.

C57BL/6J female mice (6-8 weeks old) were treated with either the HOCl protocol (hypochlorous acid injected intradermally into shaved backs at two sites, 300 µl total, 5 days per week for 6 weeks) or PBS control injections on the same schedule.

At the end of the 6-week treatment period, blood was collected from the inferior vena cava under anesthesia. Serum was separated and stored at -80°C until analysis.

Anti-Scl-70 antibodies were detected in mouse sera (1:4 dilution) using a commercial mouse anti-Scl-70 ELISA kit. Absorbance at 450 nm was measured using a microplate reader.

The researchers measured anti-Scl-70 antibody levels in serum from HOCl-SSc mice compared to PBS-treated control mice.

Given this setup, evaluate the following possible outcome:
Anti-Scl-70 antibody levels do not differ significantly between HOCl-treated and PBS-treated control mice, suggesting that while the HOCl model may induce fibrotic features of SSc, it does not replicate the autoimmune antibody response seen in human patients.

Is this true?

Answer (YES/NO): NO